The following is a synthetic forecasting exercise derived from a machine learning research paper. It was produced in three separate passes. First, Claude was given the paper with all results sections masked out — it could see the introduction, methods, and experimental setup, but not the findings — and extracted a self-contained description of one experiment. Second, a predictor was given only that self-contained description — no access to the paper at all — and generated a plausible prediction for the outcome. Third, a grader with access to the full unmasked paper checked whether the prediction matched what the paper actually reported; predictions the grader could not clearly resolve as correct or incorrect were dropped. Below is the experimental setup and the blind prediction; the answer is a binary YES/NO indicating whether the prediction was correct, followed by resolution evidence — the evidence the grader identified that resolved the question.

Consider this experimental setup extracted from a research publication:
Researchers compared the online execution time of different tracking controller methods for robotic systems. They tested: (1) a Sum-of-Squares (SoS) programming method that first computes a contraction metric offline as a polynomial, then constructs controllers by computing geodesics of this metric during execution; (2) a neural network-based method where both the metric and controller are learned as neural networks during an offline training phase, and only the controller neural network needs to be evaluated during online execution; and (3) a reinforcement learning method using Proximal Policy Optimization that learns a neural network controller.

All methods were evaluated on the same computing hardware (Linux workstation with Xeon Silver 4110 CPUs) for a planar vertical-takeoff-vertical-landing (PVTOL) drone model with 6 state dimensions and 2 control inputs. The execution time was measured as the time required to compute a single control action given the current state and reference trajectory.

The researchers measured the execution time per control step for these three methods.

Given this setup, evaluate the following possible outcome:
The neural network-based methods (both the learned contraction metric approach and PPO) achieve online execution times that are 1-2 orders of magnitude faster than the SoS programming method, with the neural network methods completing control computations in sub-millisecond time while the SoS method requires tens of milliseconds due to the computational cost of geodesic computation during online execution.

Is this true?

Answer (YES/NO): NO